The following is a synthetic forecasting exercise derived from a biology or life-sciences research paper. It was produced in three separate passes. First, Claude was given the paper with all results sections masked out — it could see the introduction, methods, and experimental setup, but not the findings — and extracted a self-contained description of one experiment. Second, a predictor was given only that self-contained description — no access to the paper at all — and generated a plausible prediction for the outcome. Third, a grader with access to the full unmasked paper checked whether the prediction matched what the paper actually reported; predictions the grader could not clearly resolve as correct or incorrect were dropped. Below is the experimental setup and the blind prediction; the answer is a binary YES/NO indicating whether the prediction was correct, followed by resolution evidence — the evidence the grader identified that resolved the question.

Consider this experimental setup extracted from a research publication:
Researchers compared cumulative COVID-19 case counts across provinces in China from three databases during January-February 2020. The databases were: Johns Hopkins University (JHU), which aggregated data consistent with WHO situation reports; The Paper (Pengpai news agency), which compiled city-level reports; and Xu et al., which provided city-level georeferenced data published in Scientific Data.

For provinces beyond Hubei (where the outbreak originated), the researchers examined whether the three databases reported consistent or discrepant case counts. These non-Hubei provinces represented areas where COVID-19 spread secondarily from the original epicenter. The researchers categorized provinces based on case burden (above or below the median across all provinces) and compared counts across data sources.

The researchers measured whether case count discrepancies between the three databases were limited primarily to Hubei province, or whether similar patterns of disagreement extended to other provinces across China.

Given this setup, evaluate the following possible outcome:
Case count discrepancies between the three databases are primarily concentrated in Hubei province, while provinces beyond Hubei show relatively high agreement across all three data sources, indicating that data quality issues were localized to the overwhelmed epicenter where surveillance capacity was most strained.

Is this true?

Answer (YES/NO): NO